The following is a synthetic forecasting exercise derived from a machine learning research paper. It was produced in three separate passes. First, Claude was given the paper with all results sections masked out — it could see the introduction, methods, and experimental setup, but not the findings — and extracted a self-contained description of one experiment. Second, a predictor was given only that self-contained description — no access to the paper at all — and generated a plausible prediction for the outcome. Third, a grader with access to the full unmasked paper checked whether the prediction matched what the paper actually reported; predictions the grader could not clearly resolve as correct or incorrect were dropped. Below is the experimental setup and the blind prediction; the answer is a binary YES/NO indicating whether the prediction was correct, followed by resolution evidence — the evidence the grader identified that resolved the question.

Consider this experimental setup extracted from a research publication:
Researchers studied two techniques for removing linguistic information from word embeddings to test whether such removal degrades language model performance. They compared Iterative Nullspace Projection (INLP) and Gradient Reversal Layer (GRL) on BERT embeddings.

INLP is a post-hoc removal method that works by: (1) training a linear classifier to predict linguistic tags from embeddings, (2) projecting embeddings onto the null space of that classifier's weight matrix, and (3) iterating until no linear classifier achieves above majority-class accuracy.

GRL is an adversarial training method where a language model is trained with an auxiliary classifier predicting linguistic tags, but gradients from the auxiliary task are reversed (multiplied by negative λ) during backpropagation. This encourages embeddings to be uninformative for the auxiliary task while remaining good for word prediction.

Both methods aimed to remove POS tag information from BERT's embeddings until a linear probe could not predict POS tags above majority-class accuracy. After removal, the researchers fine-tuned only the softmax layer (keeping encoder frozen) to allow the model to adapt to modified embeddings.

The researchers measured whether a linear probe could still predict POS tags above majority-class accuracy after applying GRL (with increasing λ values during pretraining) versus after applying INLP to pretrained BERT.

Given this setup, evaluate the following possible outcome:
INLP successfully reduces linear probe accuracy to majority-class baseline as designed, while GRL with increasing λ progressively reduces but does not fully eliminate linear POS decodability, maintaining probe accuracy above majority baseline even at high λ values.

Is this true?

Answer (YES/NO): NO